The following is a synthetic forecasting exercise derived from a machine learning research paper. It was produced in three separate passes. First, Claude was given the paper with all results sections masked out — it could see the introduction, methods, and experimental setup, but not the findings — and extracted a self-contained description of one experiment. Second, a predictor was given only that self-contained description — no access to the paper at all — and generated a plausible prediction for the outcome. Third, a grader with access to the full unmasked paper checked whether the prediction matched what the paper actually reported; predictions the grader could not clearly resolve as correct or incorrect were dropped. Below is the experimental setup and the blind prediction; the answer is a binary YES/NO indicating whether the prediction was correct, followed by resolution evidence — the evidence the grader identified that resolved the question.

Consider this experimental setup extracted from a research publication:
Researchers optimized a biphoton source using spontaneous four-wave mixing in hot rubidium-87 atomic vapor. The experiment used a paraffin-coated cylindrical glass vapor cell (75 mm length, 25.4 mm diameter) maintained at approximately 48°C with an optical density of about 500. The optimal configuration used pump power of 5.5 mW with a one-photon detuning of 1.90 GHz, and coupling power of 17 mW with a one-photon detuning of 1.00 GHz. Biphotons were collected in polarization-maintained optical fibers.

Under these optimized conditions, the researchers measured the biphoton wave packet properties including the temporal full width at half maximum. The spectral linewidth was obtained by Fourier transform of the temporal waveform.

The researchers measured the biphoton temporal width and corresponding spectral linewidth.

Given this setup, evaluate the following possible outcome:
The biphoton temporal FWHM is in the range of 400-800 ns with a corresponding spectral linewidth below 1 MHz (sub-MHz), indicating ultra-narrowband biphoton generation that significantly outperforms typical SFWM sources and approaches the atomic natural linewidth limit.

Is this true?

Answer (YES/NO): NO